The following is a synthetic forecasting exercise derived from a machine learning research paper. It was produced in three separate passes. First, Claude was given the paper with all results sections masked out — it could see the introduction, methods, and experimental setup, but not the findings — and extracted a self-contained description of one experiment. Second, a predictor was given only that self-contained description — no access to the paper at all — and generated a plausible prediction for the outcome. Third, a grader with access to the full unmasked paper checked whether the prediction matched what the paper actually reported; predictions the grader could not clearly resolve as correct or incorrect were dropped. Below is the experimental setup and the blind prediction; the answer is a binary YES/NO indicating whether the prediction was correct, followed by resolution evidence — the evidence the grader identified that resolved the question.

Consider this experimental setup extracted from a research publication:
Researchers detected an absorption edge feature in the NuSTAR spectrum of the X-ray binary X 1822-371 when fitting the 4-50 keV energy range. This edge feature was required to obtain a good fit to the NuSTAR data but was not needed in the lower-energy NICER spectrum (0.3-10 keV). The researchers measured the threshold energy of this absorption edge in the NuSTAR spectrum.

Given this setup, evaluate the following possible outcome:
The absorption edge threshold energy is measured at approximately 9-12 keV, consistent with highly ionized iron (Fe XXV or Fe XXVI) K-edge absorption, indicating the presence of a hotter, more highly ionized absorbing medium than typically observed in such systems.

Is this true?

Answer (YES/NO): NO